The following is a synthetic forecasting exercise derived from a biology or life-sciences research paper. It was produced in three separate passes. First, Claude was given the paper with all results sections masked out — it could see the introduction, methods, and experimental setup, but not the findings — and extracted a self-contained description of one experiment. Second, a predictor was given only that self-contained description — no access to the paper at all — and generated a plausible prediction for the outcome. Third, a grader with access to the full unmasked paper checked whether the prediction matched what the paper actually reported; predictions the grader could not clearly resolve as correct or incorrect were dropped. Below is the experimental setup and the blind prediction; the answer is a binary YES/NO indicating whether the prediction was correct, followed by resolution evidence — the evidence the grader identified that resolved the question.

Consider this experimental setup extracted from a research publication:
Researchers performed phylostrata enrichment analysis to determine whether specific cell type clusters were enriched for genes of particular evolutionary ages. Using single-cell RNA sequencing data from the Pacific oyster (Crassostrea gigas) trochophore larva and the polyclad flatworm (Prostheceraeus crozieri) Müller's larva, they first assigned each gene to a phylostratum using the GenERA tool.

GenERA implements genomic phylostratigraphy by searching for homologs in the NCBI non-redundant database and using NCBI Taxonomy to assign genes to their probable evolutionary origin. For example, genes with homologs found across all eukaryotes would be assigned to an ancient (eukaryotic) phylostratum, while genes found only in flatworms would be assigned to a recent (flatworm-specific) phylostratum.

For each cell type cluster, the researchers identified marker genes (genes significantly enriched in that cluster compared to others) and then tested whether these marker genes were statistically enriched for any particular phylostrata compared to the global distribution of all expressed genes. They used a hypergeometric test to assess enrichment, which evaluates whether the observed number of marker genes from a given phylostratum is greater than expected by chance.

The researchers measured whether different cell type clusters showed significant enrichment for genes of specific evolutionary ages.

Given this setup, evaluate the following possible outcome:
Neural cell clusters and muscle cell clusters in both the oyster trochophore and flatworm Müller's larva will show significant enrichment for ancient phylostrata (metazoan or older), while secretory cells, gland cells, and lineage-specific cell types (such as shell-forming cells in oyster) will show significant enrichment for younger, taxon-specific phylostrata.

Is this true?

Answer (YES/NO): NO